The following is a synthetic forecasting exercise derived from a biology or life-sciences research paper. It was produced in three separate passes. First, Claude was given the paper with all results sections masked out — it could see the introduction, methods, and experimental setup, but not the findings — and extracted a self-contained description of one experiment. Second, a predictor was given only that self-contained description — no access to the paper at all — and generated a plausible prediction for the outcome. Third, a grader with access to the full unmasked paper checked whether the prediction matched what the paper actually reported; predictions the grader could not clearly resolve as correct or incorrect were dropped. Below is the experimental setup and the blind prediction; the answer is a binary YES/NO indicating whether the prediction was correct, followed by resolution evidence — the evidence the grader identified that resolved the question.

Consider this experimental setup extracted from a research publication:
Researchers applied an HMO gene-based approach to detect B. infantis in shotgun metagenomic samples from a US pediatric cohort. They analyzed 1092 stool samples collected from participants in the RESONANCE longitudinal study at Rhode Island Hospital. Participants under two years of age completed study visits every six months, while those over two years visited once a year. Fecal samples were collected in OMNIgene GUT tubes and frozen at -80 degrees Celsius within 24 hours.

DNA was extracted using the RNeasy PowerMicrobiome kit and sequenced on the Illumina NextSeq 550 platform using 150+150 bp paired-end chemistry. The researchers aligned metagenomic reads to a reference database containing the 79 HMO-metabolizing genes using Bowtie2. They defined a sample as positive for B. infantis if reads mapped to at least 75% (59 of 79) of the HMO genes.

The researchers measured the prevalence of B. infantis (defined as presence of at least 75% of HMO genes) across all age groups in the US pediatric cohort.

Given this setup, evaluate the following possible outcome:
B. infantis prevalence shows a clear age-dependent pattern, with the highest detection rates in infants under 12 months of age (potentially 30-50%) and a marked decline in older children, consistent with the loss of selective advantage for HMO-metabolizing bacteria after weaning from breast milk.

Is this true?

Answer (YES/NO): NO